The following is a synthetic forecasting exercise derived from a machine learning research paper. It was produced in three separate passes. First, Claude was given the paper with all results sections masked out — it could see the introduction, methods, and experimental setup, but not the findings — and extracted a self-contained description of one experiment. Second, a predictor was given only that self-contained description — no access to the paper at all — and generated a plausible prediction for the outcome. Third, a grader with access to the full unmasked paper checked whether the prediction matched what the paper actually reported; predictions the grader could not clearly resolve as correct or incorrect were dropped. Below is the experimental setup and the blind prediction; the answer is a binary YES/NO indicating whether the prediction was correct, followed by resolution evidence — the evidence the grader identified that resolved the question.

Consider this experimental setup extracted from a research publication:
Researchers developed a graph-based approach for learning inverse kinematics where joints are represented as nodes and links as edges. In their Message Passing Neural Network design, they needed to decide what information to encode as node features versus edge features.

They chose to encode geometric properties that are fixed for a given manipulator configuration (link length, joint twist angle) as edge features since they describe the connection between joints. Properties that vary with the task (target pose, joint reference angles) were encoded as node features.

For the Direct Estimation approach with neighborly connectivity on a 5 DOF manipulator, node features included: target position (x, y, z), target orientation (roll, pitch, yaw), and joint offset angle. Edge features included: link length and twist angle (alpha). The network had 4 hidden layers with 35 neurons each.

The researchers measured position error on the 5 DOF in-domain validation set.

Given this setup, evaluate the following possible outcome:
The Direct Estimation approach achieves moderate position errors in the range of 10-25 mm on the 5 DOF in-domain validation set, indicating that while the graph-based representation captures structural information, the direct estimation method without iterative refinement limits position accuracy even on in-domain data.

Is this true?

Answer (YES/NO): NO